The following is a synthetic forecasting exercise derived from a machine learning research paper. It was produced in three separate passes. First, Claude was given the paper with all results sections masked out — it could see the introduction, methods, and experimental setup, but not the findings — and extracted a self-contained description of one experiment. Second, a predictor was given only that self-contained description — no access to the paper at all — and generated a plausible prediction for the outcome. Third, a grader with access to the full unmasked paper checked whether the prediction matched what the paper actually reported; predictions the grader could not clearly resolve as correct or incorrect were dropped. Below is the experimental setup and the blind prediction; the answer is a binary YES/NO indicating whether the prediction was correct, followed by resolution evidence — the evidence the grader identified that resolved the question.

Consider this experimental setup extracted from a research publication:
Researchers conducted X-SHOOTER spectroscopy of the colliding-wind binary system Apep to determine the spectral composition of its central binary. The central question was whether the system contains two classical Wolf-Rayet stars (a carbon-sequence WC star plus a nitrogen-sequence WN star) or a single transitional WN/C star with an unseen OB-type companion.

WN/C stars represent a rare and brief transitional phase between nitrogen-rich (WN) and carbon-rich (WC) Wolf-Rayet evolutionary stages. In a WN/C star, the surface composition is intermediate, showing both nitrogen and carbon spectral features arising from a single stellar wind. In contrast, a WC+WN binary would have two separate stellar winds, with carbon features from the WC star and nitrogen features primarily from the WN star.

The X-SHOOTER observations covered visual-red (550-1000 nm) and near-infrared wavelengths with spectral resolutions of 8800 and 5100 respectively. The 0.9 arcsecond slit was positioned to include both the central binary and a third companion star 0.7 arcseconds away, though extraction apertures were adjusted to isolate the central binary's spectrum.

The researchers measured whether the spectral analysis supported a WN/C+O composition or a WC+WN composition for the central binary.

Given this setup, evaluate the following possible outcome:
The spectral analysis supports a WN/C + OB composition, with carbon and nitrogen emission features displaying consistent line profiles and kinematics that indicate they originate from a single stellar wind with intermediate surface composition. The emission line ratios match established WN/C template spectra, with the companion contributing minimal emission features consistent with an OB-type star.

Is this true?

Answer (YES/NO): NO